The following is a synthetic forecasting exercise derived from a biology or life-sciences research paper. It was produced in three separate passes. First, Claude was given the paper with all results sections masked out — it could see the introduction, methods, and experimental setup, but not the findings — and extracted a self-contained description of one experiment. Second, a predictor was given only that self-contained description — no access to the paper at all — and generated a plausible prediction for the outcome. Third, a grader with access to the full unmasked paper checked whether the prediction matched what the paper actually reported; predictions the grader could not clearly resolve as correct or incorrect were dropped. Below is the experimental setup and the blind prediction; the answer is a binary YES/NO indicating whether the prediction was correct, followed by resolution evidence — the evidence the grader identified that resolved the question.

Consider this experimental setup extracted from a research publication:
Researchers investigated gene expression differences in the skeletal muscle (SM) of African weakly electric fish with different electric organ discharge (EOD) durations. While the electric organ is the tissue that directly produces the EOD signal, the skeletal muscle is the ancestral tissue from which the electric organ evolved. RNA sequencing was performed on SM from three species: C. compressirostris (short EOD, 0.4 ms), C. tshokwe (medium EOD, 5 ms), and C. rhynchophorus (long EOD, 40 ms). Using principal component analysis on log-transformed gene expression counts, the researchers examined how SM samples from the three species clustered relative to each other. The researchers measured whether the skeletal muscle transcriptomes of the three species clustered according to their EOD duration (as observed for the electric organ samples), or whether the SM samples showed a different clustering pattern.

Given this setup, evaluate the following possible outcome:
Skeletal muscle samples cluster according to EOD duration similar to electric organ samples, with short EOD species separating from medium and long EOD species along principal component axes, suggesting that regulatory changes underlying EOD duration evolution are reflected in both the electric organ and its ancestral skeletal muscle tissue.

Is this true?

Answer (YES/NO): NO